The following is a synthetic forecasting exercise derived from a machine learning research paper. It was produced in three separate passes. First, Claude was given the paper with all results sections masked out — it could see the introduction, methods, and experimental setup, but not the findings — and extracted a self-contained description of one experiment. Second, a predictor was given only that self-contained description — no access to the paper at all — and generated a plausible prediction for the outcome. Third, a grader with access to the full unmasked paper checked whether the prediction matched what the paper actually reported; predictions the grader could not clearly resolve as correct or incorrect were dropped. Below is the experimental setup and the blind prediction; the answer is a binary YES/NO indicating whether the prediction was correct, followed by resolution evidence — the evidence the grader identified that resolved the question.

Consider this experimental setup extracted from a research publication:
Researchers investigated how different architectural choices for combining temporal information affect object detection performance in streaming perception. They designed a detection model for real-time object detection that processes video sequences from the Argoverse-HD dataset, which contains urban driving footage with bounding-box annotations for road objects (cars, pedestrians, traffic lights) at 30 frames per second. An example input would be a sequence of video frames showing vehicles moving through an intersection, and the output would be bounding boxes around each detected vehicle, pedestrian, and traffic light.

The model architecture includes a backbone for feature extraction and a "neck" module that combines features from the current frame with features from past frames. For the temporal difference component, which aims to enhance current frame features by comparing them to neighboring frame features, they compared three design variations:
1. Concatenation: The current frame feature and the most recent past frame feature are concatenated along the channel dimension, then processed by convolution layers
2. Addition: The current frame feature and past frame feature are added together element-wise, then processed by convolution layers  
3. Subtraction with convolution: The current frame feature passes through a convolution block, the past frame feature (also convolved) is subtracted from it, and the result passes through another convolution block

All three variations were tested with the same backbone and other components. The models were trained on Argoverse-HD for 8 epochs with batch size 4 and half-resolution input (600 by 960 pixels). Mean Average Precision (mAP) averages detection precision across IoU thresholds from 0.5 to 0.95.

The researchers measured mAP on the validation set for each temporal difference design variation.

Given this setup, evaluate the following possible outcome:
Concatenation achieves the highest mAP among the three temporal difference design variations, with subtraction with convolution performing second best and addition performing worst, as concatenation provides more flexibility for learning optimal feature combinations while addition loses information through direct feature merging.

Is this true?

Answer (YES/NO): NO